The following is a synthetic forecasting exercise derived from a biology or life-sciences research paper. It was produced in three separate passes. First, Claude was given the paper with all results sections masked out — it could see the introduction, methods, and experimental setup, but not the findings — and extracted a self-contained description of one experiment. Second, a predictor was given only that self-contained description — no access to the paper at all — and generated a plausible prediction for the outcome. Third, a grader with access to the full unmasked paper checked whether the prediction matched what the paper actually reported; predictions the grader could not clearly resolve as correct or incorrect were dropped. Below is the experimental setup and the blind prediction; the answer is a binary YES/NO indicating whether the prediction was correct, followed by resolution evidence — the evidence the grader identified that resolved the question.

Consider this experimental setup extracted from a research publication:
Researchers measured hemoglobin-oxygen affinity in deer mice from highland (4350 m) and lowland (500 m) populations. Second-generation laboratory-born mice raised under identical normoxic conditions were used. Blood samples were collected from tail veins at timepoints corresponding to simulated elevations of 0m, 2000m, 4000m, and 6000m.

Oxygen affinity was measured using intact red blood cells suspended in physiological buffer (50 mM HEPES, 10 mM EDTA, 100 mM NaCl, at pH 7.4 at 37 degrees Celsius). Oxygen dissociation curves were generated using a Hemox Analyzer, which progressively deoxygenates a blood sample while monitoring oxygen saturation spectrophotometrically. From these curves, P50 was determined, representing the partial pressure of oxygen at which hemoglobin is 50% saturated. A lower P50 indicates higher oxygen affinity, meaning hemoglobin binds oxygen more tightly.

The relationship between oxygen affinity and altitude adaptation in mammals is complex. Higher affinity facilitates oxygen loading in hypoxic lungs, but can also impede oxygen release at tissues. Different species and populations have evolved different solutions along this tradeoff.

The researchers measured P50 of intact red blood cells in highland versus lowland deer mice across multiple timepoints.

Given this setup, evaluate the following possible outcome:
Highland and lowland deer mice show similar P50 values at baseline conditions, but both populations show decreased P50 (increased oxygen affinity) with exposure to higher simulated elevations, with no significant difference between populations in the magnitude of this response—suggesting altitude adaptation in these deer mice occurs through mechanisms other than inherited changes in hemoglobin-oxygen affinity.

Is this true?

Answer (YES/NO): NO